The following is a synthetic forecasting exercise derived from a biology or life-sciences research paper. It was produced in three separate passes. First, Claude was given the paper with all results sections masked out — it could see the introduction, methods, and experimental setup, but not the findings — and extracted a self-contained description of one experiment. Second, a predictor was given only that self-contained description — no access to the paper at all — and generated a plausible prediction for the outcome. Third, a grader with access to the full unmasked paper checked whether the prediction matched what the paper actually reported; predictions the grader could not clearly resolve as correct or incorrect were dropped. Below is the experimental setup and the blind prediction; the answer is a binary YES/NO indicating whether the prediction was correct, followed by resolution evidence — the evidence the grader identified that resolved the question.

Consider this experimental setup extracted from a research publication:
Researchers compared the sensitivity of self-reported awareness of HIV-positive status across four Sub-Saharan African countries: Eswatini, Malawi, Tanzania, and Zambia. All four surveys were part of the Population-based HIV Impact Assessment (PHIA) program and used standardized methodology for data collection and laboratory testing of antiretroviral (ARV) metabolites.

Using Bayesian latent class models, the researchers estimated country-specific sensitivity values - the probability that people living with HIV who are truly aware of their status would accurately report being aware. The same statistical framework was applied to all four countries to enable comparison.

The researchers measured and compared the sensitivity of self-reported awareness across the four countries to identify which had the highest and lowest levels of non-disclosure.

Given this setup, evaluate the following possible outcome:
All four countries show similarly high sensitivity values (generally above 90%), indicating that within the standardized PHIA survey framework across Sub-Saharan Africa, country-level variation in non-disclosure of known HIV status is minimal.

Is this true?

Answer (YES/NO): NO